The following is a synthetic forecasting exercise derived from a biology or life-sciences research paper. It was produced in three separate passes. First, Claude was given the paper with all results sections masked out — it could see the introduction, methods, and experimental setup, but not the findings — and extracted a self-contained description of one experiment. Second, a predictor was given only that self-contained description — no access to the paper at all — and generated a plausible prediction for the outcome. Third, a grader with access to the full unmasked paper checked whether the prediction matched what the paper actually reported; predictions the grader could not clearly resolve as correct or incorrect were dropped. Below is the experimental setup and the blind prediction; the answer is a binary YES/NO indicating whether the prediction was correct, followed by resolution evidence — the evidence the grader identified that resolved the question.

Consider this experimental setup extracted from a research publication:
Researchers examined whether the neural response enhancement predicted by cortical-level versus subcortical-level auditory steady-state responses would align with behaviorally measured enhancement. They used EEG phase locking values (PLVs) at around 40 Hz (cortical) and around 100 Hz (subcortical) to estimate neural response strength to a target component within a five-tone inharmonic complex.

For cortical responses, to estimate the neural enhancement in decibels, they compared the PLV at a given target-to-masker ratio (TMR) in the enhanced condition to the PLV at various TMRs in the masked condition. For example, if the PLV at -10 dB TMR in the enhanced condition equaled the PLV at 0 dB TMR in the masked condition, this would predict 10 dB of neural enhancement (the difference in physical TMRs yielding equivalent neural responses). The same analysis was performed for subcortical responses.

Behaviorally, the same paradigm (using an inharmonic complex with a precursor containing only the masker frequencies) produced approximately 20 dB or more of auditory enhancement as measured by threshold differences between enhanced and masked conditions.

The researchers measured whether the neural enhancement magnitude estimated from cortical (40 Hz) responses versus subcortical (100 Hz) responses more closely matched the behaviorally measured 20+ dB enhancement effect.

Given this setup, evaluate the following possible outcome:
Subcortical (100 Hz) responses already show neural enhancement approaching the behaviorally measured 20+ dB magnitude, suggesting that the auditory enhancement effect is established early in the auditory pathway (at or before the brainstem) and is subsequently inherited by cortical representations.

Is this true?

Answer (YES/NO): NO